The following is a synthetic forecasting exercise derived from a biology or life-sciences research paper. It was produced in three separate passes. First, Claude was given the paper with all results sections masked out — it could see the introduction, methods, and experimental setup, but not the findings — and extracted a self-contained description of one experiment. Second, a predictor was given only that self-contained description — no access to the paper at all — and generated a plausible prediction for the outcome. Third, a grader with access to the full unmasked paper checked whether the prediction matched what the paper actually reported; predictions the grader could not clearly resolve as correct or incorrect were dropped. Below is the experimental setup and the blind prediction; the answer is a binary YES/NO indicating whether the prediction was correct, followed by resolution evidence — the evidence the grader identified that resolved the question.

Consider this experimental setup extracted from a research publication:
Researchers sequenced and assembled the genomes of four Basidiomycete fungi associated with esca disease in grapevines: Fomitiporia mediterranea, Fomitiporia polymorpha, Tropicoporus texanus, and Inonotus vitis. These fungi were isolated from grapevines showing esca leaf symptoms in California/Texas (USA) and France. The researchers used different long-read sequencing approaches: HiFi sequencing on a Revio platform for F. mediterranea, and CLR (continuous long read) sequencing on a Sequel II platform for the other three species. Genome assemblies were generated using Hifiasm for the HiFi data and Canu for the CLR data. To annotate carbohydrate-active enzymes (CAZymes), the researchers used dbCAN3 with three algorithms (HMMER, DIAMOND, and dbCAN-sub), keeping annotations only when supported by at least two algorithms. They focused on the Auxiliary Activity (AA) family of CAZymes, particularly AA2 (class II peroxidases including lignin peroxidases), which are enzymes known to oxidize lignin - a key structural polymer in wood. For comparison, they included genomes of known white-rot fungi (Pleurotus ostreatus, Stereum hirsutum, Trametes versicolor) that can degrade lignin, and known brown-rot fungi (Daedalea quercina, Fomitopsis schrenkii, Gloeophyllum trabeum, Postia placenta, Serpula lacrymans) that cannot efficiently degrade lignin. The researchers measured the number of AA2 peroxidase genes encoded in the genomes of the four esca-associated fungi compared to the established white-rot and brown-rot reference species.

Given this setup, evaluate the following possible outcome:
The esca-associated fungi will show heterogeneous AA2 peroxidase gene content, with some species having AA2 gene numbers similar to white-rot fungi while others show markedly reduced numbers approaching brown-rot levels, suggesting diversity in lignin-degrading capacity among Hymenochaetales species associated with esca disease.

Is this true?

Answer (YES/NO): NO